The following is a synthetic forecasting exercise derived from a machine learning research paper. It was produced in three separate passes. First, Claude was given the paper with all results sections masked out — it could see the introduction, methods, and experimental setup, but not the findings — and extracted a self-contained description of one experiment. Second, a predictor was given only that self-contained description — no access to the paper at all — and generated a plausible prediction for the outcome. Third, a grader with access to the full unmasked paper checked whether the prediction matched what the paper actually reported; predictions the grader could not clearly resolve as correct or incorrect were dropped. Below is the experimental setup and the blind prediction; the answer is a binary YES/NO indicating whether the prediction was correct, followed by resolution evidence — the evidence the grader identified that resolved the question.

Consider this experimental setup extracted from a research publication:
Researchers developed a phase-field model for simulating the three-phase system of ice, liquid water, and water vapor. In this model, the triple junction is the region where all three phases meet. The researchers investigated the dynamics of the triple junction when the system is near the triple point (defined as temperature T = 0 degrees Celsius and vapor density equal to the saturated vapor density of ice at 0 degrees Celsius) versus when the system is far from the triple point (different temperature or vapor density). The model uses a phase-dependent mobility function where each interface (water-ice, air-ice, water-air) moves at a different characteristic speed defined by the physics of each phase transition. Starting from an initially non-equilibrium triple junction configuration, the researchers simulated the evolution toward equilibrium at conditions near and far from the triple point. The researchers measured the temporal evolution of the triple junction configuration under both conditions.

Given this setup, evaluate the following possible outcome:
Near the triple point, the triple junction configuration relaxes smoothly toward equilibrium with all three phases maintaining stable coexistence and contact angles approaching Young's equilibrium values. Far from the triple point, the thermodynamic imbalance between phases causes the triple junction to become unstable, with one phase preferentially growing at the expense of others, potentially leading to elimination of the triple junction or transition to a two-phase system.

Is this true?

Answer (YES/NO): NO